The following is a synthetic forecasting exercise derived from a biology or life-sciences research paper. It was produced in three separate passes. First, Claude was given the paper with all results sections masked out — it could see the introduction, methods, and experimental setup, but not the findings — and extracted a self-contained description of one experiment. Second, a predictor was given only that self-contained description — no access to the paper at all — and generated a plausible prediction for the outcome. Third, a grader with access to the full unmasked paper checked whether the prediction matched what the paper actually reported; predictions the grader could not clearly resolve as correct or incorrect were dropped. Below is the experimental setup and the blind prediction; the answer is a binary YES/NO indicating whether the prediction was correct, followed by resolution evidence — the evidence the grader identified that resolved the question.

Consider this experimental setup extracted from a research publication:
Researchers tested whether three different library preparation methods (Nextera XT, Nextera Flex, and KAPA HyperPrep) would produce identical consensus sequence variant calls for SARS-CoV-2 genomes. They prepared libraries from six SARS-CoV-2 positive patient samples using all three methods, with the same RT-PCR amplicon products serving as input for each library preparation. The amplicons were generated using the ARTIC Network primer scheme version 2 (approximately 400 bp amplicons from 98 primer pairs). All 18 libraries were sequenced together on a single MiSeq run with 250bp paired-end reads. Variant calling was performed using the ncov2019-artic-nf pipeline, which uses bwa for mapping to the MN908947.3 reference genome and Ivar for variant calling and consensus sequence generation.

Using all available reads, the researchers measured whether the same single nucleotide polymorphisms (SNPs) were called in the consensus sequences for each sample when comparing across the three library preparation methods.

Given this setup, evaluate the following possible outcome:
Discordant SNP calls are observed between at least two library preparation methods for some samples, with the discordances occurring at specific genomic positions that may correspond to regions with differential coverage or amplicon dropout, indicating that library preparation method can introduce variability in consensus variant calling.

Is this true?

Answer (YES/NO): NO